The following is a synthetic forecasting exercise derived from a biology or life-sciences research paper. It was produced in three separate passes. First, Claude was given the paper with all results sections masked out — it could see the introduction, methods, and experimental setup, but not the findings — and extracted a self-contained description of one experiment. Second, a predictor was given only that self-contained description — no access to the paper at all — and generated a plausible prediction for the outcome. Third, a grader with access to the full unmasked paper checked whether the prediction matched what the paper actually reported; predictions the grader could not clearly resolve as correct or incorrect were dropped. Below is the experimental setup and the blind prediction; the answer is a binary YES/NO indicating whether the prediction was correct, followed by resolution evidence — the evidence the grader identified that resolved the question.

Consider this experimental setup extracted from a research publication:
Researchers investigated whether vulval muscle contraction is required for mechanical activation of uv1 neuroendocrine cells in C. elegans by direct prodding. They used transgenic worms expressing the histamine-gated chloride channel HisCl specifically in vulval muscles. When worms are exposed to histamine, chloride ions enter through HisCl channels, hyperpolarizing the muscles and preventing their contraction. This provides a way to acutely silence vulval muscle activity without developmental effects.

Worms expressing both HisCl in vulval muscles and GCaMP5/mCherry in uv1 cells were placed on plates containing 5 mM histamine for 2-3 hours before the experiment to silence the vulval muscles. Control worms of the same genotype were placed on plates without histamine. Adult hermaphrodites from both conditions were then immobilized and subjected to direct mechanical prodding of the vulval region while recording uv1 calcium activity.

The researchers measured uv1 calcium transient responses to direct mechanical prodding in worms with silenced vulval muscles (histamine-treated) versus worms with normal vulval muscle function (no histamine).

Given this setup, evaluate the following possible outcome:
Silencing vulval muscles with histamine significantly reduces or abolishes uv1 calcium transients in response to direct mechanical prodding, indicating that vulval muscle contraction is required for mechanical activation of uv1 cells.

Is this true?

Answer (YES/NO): NO